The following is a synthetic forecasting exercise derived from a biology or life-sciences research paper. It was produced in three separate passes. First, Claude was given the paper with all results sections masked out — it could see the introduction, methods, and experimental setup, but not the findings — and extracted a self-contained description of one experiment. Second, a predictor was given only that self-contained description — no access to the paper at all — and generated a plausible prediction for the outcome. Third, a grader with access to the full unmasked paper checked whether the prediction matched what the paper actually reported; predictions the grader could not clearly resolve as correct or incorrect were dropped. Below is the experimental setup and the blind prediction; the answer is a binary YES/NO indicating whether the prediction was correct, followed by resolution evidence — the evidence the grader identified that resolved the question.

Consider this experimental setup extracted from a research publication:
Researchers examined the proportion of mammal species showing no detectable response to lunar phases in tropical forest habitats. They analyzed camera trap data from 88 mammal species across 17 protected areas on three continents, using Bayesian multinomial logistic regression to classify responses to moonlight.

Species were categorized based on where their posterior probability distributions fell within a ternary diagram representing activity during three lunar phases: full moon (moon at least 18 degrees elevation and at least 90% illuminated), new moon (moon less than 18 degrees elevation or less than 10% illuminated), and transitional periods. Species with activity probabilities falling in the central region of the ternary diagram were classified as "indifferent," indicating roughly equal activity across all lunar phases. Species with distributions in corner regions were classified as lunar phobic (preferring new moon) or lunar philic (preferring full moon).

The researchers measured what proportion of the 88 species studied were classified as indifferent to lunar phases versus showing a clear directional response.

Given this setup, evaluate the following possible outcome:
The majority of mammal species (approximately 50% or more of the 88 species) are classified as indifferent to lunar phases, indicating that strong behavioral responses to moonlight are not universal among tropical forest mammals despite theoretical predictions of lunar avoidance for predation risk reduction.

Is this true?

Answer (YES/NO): YES